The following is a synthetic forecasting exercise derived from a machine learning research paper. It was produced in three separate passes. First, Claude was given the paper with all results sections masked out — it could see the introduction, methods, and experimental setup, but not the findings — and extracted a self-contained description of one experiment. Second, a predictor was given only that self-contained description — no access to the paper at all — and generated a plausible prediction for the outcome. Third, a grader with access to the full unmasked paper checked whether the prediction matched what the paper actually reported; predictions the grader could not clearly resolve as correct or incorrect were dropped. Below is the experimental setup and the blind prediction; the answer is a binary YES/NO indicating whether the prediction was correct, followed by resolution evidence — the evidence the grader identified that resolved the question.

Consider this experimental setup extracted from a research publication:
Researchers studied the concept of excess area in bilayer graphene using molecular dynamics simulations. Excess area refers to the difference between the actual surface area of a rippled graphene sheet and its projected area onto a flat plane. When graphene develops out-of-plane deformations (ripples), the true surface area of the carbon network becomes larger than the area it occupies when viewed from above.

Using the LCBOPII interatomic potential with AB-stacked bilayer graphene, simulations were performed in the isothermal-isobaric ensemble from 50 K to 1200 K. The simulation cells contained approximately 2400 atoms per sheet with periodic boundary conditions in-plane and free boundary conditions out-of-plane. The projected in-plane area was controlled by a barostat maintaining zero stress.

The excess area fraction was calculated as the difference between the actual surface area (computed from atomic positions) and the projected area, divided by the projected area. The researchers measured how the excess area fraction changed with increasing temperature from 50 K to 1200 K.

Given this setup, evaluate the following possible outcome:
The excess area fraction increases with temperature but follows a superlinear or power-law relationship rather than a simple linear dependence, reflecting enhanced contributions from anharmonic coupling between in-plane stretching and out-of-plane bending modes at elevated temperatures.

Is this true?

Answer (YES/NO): NO